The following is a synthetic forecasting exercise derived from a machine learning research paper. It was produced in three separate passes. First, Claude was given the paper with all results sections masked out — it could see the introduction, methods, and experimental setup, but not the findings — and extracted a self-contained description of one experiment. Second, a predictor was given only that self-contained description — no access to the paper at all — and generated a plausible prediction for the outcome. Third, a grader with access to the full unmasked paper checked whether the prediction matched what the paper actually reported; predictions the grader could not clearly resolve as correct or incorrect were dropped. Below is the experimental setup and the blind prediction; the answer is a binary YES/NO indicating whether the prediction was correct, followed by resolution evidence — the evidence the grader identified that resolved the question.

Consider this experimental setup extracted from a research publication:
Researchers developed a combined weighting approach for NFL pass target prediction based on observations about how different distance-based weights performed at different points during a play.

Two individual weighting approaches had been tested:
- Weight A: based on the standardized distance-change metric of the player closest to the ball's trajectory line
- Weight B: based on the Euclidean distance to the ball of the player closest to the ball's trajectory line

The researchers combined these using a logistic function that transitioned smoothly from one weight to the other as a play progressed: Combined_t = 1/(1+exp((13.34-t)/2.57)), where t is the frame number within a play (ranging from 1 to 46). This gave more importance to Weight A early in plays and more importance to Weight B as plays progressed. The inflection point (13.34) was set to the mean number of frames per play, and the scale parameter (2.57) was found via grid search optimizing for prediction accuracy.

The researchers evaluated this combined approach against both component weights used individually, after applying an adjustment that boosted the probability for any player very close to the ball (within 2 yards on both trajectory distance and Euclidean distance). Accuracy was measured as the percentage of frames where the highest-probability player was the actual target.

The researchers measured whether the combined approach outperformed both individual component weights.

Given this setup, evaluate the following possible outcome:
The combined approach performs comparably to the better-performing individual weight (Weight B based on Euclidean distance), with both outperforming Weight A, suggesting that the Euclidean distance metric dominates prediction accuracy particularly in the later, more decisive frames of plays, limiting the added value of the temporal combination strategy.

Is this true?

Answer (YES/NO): NO